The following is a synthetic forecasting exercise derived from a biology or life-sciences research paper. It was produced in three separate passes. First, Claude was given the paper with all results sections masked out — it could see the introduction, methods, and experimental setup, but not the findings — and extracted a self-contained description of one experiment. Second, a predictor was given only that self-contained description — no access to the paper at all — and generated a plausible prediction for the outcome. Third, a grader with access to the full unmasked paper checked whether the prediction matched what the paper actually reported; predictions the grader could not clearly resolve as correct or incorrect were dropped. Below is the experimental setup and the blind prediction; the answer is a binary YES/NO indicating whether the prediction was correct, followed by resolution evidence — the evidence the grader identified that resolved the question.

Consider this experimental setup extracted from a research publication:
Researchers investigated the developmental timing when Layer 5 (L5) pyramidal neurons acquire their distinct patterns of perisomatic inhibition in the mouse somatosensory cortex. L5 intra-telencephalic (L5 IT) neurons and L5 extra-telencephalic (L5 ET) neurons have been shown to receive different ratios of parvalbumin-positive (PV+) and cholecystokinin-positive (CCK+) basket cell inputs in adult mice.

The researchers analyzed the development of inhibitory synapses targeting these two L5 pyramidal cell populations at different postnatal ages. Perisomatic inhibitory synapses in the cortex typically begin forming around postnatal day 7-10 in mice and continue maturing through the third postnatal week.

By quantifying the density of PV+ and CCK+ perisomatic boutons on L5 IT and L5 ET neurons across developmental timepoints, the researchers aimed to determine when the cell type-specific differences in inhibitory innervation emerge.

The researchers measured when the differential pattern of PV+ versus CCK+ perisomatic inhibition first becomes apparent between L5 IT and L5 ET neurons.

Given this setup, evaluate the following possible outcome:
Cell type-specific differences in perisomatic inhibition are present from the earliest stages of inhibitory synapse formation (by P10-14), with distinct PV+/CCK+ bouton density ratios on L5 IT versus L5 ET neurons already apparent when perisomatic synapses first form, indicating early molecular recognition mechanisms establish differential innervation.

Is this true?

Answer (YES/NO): YES